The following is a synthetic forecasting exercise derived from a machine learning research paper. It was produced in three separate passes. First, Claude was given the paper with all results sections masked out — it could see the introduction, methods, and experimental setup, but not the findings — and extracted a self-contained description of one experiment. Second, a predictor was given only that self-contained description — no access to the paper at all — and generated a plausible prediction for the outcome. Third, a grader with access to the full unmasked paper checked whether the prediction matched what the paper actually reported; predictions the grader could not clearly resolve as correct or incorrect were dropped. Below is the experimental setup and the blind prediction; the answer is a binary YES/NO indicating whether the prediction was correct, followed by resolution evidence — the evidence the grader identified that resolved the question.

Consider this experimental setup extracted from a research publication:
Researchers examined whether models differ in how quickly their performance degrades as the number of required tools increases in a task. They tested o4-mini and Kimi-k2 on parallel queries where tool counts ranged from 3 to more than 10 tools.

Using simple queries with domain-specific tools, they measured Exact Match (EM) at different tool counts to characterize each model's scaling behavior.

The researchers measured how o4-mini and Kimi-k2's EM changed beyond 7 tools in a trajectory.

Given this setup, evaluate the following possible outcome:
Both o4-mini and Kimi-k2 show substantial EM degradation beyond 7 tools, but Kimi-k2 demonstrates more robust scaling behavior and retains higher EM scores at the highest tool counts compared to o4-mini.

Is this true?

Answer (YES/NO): NO